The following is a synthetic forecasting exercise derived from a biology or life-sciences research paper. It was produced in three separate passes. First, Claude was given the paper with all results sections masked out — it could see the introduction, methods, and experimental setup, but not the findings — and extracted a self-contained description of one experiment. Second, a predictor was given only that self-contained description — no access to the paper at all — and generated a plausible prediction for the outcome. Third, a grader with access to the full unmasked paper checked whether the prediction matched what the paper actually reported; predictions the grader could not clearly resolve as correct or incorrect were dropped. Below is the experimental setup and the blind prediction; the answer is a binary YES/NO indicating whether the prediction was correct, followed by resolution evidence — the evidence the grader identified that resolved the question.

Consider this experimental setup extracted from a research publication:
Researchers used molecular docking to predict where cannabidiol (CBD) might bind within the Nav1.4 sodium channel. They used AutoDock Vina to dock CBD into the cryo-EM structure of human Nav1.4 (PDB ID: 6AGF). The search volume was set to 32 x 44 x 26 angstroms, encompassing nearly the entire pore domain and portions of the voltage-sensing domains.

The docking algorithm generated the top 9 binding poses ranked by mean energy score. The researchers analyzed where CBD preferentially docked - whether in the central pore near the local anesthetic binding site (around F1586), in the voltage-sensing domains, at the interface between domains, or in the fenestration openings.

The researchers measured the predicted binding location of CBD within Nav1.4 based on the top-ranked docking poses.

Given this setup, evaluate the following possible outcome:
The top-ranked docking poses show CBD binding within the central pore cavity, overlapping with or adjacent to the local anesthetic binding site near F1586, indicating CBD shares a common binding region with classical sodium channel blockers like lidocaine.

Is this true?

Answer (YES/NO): YES